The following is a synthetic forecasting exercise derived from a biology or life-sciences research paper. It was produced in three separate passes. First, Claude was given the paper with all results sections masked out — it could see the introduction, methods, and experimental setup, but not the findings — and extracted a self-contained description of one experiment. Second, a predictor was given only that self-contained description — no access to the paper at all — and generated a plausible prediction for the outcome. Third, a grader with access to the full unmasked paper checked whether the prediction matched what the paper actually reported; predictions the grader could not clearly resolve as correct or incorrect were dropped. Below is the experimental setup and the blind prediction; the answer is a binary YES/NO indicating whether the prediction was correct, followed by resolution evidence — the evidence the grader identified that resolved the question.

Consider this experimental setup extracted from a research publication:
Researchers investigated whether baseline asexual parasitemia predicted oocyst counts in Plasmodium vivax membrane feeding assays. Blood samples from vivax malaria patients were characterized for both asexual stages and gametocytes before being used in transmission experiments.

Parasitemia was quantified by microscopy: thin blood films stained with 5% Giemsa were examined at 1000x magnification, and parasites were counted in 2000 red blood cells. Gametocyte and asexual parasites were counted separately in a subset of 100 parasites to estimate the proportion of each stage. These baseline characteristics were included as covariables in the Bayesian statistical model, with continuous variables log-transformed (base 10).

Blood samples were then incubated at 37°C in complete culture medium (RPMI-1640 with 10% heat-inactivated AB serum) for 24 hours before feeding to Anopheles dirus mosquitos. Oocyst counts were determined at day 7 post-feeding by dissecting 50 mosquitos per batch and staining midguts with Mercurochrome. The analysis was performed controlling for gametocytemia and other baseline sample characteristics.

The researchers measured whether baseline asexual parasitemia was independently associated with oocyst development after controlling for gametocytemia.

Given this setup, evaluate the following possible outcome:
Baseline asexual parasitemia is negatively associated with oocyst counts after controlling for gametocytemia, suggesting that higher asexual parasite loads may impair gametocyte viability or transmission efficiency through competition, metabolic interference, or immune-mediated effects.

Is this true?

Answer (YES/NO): NO